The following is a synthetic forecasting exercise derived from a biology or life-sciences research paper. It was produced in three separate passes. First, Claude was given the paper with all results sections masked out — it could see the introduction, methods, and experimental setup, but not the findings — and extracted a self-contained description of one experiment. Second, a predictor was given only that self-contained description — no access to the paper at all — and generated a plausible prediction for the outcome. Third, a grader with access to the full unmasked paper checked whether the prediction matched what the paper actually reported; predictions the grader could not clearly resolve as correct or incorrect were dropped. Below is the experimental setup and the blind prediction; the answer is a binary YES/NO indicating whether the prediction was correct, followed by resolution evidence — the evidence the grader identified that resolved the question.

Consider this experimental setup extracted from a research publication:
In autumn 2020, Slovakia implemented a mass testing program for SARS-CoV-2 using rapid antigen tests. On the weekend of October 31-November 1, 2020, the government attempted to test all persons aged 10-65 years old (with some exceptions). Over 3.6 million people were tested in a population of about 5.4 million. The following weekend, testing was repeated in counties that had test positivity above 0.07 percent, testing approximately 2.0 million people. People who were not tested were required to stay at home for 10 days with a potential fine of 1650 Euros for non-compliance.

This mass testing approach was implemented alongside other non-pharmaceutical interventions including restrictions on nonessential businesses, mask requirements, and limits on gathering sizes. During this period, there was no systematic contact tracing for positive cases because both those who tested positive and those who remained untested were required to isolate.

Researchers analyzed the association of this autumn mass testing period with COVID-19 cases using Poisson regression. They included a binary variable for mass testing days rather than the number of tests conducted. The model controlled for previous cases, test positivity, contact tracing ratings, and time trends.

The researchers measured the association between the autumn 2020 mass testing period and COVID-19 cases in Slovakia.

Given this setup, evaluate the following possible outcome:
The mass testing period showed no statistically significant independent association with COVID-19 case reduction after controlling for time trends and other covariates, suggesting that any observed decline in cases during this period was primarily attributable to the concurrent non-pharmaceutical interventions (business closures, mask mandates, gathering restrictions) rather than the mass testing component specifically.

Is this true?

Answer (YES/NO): NO